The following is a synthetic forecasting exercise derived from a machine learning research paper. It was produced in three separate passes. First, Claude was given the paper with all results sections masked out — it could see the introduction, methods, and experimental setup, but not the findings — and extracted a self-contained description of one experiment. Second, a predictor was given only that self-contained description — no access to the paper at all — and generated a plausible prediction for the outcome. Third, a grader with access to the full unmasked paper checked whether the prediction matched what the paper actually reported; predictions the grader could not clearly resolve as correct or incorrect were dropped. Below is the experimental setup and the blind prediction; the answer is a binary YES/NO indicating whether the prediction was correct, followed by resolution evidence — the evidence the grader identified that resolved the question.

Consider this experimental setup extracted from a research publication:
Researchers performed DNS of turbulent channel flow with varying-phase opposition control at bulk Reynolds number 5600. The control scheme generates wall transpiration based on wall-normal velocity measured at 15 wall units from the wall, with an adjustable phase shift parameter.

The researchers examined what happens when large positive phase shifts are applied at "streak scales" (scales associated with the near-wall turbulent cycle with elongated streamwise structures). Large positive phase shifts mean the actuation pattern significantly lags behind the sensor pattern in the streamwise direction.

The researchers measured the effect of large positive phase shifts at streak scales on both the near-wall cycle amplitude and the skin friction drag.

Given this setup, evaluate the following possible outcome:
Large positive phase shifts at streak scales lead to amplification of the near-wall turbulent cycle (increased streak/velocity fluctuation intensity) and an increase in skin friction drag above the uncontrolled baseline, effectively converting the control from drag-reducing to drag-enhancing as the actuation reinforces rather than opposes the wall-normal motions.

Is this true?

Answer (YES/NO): YES